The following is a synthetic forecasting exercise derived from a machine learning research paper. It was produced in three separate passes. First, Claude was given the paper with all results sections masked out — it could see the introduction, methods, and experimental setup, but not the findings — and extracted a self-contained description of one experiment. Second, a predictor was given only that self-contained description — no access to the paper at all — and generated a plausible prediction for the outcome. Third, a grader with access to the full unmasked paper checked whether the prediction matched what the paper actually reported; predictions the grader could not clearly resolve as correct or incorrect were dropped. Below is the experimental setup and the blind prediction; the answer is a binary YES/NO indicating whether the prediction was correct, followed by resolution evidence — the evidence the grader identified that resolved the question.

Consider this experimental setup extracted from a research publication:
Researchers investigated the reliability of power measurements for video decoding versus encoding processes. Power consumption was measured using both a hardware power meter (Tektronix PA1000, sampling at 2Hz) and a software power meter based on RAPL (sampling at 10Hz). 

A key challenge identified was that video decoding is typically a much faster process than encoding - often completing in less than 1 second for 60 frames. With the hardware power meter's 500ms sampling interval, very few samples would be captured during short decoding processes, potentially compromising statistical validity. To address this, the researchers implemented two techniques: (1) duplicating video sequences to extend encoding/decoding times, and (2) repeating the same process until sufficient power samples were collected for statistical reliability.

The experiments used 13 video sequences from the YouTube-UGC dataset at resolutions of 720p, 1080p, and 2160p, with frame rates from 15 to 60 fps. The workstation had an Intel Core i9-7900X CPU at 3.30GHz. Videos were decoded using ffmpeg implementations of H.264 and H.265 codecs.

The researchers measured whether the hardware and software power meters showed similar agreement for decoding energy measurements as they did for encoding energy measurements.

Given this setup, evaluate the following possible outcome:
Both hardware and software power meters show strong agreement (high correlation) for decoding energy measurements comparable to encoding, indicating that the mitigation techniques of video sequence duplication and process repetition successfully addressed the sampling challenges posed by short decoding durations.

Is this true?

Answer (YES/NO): YES